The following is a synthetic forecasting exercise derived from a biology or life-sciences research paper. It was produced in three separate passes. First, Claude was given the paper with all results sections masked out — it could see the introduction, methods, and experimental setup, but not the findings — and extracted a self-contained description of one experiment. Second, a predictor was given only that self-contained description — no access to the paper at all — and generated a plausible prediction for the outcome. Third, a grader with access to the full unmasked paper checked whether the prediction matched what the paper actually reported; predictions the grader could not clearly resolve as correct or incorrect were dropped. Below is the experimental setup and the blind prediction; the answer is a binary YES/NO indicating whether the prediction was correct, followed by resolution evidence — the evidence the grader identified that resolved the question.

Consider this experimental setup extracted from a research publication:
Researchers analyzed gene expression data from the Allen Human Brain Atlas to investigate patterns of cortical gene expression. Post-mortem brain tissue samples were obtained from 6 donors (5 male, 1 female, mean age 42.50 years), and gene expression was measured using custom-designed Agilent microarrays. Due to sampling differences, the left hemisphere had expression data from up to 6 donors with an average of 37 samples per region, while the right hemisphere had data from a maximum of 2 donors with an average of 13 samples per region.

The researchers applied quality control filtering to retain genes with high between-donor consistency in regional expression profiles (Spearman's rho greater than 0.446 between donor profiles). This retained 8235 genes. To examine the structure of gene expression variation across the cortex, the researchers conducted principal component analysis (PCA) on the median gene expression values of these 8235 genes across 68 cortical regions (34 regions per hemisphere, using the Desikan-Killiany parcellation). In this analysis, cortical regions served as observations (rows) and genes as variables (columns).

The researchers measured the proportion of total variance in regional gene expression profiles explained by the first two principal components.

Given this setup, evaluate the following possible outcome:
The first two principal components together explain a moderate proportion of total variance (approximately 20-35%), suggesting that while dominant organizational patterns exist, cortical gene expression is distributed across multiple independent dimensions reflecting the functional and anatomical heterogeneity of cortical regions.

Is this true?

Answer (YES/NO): NO